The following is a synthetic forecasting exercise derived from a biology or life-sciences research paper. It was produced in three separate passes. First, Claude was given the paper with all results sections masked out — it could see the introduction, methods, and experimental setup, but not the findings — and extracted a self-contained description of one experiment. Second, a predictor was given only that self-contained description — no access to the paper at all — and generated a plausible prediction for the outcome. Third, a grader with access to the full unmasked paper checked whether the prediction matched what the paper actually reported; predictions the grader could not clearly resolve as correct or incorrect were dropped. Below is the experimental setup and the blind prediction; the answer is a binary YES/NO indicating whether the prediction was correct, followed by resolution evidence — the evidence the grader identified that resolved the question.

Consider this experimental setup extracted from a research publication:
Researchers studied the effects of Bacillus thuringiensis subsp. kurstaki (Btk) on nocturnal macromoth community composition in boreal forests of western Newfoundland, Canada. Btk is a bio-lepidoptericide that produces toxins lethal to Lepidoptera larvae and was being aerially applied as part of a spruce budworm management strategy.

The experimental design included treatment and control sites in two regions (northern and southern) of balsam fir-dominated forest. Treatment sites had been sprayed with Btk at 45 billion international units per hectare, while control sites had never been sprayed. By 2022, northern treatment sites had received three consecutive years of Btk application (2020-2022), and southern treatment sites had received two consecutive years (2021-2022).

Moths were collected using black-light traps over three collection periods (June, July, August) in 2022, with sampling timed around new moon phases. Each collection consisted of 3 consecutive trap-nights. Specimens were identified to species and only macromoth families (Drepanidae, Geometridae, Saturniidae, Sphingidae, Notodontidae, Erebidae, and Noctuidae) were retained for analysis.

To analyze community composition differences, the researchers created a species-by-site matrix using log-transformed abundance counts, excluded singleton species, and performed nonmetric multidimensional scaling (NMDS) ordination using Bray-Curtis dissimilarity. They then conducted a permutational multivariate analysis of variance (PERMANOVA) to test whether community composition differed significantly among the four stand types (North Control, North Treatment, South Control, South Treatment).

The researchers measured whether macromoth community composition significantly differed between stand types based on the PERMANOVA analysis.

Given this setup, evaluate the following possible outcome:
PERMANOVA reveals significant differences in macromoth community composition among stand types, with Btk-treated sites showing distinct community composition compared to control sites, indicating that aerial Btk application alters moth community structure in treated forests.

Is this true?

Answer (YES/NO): NO